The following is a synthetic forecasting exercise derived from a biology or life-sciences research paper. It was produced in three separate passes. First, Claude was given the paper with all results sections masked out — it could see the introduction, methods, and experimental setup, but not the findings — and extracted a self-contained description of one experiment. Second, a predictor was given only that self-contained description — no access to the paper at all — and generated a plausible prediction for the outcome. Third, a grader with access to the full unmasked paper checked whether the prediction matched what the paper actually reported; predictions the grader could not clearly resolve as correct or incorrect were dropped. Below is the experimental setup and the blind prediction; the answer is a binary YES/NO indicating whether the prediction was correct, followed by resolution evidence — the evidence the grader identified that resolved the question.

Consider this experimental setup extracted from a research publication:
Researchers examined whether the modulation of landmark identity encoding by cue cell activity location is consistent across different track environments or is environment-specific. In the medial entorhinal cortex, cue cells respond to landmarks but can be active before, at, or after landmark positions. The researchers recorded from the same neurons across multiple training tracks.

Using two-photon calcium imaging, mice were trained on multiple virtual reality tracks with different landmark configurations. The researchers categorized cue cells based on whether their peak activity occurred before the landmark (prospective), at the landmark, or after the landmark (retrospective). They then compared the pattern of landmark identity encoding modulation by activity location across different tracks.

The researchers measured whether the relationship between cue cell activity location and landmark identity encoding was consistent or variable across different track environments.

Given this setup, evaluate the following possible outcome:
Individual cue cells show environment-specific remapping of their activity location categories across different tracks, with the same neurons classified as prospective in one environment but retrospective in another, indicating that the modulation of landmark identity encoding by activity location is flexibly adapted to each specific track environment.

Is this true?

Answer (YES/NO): NO